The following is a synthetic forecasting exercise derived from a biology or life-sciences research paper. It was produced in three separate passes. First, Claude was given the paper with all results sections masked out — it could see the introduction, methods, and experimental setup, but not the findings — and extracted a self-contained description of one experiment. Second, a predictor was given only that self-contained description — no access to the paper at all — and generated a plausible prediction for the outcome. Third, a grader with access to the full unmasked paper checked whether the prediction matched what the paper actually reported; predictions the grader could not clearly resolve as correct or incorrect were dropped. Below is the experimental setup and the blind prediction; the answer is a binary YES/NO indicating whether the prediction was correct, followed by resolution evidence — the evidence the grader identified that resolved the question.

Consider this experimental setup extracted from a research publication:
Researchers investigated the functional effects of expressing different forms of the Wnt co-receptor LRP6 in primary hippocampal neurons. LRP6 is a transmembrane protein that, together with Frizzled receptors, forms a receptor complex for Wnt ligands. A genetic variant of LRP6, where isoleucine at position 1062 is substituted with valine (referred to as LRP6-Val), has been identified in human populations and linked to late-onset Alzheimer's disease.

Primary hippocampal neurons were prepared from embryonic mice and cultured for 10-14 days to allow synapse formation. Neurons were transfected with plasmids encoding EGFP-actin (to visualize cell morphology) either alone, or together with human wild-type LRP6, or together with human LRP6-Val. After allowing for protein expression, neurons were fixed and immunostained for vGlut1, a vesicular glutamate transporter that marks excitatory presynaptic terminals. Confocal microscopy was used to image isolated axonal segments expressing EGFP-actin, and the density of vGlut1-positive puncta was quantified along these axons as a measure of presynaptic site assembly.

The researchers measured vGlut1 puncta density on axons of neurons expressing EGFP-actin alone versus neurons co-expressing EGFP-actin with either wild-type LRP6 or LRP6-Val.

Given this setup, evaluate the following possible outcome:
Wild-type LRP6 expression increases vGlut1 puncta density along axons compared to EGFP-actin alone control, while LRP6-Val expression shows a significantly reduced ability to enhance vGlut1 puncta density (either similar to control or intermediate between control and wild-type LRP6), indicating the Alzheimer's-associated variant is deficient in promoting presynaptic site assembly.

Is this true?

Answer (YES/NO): YES